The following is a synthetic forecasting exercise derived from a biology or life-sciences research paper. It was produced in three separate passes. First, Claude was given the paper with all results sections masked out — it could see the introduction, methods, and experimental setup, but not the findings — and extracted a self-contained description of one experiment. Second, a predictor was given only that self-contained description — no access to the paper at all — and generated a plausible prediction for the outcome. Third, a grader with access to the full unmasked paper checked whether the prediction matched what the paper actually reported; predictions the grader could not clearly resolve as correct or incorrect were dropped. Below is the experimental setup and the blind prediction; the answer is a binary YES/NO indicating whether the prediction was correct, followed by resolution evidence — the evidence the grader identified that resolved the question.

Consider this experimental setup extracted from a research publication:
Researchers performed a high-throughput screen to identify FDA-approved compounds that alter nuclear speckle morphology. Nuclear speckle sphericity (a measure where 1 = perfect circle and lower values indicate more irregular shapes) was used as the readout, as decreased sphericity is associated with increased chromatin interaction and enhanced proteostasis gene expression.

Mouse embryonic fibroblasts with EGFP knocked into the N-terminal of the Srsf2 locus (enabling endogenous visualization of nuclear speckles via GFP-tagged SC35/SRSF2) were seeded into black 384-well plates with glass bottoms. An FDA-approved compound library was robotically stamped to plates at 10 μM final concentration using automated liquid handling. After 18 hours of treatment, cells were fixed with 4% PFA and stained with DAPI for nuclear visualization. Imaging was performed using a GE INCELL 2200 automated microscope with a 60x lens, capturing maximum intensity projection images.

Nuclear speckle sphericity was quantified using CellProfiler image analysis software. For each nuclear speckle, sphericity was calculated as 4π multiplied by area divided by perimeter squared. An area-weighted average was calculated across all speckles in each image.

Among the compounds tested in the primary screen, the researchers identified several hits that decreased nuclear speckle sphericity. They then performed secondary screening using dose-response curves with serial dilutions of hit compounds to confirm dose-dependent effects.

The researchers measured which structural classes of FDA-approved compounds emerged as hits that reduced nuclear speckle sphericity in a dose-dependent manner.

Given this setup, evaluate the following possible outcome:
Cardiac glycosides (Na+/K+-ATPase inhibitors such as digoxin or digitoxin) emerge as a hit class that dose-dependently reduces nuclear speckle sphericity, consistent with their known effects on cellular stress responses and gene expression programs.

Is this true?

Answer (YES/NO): NO